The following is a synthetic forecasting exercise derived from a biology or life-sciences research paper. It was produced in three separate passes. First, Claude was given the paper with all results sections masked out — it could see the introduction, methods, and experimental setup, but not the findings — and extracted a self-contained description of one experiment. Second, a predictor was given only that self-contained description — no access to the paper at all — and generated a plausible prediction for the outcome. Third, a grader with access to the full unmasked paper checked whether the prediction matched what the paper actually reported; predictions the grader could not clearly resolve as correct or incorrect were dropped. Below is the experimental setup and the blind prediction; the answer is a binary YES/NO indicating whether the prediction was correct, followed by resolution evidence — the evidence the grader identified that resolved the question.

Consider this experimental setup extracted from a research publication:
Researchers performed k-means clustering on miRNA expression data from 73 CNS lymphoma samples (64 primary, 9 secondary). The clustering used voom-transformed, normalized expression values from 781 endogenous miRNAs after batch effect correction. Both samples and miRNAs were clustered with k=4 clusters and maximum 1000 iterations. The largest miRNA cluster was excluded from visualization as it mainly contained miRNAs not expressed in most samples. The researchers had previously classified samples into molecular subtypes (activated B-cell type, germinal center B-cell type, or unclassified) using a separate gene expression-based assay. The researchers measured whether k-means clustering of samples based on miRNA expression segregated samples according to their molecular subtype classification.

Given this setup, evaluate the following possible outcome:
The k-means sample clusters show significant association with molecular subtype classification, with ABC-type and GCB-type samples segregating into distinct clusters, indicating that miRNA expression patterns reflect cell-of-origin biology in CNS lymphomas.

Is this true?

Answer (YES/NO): NO